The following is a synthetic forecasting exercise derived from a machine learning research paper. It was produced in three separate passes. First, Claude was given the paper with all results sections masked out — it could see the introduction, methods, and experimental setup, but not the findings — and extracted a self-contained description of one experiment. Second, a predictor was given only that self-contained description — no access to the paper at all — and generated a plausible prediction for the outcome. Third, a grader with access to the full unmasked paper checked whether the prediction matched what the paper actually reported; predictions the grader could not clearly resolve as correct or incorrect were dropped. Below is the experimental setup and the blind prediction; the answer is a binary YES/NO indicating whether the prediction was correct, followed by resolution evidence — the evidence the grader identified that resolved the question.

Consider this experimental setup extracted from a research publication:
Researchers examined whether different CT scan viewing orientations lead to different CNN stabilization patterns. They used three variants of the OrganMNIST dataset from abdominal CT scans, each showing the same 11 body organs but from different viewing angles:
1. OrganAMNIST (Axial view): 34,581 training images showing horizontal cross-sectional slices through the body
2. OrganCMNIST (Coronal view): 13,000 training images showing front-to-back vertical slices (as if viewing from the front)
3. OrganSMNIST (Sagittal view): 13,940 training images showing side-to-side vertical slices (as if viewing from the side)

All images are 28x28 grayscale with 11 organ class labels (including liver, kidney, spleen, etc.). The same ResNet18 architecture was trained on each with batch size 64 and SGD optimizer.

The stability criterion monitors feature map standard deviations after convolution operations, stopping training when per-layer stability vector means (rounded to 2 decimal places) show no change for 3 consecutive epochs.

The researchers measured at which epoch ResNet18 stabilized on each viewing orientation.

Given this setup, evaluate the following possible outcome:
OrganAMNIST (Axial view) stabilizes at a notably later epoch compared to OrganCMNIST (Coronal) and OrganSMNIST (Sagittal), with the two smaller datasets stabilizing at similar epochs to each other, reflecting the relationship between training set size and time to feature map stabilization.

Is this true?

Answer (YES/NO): NO